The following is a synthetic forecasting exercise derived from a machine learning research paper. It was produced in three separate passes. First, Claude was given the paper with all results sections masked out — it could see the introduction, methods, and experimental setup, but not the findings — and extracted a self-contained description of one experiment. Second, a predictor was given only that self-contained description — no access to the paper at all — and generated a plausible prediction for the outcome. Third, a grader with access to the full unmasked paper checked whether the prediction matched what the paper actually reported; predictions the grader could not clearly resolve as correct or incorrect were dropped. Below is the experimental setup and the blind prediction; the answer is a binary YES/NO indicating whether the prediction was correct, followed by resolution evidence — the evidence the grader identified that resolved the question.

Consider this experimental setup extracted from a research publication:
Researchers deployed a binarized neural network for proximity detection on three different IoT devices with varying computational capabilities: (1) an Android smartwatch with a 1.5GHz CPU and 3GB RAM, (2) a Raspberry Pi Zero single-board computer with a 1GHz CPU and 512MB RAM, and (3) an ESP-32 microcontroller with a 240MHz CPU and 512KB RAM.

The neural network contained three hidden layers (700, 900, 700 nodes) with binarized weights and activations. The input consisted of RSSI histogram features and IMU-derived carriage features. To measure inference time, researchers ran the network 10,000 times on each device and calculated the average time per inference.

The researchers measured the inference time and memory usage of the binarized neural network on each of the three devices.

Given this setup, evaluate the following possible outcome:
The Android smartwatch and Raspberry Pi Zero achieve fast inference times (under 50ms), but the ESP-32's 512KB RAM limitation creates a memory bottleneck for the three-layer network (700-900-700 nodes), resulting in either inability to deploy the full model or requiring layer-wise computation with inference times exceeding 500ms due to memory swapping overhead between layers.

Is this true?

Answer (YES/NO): NO